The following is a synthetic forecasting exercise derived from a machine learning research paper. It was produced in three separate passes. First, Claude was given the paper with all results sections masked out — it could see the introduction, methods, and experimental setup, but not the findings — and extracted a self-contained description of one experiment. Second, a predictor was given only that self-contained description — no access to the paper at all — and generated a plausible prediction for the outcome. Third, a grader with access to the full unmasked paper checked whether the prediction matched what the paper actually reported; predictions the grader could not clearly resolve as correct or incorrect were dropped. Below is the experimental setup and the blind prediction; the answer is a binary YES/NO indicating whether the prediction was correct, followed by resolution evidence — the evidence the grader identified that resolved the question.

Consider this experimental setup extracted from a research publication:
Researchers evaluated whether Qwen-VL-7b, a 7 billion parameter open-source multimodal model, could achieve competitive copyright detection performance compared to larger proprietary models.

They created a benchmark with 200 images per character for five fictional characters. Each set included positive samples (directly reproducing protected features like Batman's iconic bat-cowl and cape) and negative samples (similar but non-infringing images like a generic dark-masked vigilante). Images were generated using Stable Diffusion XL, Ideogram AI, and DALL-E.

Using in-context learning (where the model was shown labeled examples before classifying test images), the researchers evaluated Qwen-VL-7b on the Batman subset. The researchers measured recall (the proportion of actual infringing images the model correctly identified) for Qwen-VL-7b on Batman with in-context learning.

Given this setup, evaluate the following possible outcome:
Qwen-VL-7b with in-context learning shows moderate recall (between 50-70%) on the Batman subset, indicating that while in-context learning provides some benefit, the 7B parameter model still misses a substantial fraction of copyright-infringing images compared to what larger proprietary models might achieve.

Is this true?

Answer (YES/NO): NO